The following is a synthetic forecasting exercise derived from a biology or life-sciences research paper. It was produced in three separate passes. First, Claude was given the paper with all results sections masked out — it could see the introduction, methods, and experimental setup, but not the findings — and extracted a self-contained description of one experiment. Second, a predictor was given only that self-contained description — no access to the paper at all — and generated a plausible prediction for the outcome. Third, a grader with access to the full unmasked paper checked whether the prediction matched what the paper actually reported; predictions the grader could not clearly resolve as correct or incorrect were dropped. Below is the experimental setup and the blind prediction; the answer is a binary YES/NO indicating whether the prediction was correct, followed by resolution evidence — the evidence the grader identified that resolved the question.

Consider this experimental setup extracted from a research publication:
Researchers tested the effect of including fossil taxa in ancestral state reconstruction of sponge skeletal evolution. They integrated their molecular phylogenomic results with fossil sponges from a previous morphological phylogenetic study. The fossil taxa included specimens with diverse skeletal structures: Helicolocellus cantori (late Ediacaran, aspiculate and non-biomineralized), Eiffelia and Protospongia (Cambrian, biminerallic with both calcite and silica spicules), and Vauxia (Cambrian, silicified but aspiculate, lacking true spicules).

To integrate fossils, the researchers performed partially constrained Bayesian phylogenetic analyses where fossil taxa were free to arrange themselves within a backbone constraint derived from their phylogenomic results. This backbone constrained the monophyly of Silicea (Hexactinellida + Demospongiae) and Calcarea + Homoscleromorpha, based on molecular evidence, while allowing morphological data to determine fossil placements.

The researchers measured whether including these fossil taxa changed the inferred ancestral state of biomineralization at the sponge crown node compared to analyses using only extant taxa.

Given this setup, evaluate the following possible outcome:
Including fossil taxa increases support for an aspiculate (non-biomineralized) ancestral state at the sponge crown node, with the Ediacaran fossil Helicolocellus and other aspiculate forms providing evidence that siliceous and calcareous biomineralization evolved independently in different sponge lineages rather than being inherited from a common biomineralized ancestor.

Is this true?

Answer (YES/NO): YES